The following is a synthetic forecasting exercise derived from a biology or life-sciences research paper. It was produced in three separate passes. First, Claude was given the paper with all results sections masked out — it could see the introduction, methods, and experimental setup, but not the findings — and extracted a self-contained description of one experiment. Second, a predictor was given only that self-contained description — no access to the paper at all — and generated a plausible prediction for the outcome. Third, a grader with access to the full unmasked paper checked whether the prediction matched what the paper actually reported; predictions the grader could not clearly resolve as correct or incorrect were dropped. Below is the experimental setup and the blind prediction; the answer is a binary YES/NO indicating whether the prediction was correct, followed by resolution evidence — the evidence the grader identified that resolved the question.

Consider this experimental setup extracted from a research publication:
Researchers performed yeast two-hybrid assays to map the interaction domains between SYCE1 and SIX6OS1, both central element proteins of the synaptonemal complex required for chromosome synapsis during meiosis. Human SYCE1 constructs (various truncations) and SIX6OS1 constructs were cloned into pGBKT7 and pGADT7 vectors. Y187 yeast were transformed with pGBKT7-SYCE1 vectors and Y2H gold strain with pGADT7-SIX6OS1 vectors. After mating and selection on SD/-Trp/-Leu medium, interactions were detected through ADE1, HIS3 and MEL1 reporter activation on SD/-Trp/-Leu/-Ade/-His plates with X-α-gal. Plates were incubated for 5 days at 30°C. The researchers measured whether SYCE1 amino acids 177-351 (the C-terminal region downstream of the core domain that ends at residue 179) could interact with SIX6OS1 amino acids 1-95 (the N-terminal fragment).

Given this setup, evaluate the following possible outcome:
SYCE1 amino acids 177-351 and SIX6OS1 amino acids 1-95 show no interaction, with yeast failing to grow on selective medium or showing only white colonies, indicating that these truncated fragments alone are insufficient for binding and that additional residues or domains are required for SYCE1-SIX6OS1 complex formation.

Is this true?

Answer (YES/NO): YES